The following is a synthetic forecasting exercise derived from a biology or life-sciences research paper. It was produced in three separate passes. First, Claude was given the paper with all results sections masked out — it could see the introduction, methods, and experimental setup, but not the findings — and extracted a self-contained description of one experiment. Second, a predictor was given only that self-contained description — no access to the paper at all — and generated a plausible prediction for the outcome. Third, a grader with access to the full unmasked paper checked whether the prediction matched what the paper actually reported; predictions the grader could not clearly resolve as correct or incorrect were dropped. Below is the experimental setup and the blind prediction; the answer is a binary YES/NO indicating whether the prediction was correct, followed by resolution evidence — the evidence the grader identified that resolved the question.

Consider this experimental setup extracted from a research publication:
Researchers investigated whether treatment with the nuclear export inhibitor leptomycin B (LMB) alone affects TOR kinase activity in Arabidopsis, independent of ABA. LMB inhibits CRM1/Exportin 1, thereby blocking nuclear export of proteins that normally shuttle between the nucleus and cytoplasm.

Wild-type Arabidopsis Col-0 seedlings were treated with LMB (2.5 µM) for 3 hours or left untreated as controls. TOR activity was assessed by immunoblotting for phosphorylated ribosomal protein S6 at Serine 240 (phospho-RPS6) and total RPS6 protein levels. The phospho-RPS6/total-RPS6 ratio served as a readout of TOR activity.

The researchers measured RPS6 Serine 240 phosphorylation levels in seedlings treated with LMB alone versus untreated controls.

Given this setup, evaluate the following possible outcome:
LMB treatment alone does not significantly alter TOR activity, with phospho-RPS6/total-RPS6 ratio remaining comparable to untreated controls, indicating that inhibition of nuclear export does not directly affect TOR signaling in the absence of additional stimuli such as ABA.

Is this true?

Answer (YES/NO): YES